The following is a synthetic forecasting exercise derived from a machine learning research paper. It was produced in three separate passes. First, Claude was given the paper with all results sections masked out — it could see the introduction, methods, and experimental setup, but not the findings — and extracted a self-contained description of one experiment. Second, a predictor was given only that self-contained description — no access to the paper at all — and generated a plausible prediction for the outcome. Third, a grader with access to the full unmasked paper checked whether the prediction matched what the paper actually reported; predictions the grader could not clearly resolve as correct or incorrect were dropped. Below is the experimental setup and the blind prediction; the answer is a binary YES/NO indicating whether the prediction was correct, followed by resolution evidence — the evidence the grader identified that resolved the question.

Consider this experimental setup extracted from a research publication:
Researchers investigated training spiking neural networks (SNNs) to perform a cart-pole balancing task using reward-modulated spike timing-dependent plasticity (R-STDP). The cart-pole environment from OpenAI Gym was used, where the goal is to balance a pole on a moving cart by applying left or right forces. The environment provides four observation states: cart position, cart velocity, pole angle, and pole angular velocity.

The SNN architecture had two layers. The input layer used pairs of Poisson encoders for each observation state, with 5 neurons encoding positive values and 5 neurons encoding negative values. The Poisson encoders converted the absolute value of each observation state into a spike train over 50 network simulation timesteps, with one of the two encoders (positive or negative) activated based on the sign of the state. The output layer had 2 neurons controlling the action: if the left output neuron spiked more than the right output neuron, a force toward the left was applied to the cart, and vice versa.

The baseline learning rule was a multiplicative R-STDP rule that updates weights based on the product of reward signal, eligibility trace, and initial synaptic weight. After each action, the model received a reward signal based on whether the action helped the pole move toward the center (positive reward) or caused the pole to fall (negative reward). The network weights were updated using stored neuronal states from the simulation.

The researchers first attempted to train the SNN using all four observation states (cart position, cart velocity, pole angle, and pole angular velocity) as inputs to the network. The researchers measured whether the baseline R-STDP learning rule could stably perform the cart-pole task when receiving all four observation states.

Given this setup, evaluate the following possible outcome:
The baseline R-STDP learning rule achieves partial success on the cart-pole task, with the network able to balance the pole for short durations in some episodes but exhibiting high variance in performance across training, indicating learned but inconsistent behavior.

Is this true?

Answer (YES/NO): NO